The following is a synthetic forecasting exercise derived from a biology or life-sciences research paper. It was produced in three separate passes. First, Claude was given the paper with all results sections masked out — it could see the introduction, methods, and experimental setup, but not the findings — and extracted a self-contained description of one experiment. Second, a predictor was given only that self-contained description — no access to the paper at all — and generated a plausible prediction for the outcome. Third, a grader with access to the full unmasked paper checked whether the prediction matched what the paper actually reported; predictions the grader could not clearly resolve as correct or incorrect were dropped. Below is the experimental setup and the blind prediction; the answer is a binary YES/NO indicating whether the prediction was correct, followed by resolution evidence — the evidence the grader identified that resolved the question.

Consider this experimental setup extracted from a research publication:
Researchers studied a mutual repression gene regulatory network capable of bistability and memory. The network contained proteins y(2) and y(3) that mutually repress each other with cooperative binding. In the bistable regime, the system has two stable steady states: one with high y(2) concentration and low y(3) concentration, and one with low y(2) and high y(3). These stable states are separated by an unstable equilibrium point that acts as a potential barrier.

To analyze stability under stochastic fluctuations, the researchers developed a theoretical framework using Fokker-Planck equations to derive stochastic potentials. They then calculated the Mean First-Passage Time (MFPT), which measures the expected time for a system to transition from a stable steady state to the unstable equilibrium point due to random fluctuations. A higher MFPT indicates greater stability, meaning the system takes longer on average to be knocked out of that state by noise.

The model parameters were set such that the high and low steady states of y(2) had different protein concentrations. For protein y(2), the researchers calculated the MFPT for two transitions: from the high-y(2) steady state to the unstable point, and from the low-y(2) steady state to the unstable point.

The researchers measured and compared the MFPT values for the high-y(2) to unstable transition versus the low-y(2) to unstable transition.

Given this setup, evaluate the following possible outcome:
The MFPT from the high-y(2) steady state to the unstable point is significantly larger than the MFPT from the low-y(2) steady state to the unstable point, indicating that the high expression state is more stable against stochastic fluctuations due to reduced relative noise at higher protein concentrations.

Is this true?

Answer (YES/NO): NO